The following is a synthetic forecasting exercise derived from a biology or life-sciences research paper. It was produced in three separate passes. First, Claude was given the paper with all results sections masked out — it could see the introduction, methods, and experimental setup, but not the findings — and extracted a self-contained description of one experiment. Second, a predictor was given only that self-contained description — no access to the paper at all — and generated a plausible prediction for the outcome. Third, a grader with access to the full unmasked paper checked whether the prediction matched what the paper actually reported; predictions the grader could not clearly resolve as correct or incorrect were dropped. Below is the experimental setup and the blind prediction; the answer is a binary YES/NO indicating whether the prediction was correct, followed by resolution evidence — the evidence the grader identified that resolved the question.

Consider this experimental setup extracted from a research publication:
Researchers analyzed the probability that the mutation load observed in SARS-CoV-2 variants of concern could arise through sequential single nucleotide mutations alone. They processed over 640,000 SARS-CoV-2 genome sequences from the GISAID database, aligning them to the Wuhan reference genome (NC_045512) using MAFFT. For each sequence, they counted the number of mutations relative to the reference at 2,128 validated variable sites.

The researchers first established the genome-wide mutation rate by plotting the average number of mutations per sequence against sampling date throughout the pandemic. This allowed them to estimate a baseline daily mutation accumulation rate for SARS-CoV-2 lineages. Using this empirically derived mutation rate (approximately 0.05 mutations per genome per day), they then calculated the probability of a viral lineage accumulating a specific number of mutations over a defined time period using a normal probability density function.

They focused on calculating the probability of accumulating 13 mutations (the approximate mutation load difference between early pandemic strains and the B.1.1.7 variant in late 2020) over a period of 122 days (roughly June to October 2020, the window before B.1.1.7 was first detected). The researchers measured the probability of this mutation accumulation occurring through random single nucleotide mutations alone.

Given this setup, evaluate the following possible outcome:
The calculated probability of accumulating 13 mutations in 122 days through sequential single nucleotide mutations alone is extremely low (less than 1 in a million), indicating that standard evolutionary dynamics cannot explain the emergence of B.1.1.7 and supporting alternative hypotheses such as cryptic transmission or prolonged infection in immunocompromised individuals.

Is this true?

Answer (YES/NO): NO